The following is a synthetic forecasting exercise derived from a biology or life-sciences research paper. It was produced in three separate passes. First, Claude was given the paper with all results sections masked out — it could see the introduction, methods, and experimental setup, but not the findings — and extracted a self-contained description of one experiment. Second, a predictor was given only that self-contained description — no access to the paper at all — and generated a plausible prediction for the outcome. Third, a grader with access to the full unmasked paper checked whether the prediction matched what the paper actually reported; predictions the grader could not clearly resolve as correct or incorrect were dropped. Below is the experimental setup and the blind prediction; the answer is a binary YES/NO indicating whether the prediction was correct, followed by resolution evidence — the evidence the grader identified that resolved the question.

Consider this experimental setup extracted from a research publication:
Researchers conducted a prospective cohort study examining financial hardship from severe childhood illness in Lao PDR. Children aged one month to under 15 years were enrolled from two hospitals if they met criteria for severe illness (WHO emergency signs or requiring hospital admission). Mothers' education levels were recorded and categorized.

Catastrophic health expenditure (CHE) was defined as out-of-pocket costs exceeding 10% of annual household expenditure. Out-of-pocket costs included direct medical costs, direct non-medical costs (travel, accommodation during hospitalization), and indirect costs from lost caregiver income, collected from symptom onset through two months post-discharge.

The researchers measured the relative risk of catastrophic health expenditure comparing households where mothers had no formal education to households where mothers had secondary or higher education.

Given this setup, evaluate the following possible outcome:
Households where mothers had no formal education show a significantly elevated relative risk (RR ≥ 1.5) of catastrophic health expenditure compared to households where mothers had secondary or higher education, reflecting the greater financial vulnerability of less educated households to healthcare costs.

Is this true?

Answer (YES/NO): YES